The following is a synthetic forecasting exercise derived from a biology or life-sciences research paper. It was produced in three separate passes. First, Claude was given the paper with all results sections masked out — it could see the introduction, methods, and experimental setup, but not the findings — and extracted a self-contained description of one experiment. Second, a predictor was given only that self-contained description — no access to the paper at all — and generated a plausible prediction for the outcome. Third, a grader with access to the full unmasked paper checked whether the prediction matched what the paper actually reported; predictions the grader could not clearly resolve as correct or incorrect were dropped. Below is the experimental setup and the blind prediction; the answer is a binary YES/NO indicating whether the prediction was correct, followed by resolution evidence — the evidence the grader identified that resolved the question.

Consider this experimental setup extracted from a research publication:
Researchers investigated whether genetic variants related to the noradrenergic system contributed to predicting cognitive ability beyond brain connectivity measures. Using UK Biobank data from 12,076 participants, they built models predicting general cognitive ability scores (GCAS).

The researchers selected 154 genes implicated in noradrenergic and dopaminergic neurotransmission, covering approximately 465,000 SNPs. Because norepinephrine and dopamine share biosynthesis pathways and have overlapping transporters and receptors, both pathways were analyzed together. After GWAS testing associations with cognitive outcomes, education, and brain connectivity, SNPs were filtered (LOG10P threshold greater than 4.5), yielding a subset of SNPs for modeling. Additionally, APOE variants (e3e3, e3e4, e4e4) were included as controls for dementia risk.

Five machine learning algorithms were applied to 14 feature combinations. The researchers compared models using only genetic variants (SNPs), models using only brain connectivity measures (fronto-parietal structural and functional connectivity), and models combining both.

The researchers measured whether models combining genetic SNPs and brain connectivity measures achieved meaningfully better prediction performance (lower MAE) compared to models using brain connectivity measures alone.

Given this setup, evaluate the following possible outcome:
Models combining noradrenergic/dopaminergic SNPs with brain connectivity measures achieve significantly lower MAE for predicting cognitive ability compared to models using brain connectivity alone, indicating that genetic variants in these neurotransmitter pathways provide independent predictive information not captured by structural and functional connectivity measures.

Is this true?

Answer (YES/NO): NO